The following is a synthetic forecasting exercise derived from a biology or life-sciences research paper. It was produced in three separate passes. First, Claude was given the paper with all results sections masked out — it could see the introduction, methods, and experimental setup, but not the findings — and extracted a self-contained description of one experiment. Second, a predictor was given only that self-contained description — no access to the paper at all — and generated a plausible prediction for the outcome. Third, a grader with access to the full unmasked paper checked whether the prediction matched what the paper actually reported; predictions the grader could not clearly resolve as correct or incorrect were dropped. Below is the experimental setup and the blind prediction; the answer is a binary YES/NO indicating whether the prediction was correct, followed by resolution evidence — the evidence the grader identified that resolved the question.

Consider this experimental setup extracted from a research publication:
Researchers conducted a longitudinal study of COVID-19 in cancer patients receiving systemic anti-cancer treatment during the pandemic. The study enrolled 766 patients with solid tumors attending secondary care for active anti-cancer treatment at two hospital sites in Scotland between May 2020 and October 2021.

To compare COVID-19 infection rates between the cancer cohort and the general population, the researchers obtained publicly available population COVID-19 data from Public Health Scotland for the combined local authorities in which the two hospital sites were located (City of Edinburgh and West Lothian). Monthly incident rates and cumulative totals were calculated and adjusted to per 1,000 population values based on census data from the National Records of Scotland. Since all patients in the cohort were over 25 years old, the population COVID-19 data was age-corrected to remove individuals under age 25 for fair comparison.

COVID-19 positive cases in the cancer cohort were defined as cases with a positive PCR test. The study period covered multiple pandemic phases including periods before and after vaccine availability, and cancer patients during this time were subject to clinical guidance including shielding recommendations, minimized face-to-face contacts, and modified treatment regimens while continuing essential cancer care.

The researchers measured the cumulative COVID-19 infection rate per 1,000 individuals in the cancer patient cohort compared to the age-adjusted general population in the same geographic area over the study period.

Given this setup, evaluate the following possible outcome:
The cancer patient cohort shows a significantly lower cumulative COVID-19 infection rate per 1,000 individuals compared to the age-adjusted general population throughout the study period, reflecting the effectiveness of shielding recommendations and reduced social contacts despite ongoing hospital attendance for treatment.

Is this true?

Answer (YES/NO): NO